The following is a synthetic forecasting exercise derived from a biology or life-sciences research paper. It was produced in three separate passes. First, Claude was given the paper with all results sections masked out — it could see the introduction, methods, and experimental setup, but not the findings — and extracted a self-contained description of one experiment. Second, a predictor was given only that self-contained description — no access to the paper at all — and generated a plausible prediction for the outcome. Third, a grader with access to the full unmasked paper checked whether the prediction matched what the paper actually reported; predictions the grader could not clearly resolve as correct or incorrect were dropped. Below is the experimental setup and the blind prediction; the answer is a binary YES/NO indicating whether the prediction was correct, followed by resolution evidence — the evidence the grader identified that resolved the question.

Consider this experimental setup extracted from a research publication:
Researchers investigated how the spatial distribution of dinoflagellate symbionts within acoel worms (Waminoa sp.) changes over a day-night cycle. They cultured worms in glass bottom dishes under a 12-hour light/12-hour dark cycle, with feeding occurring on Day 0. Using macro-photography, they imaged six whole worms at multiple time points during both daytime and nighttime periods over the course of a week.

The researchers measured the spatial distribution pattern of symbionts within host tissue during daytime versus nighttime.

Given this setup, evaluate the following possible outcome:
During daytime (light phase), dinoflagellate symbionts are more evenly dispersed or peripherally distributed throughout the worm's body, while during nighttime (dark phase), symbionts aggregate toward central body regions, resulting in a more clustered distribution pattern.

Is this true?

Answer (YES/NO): YES